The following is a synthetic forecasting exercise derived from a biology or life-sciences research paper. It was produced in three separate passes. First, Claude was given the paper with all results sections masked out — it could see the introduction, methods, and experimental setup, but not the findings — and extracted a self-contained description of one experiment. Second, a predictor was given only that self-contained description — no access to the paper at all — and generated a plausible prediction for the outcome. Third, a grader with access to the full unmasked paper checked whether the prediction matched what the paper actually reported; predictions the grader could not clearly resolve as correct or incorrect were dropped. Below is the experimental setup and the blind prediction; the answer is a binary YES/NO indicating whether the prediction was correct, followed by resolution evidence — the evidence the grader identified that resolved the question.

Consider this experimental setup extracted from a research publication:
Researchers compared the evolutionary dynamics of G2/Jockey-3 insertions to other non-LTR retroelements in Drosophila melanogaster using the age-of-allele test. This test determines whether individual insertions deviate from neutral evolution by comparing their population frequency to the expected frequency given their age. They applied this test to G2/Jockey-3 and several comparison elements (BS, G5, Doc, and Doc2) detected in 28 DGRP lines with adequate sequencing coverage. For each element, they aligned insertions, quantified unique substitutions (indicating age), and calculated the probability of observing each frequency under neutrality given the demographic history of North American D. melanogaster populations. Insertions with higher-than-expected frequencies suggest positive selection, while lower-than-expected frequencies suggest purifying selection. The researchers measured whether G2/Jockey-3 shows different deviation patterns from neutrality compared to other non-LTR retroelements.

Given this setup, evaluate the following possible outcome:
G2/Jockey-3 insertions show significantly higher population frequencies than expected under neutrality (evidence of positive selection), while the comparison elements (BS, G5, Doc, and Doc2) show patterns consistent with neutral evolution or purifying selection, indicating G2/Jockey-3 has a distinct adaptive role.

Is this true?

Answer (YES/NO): NO